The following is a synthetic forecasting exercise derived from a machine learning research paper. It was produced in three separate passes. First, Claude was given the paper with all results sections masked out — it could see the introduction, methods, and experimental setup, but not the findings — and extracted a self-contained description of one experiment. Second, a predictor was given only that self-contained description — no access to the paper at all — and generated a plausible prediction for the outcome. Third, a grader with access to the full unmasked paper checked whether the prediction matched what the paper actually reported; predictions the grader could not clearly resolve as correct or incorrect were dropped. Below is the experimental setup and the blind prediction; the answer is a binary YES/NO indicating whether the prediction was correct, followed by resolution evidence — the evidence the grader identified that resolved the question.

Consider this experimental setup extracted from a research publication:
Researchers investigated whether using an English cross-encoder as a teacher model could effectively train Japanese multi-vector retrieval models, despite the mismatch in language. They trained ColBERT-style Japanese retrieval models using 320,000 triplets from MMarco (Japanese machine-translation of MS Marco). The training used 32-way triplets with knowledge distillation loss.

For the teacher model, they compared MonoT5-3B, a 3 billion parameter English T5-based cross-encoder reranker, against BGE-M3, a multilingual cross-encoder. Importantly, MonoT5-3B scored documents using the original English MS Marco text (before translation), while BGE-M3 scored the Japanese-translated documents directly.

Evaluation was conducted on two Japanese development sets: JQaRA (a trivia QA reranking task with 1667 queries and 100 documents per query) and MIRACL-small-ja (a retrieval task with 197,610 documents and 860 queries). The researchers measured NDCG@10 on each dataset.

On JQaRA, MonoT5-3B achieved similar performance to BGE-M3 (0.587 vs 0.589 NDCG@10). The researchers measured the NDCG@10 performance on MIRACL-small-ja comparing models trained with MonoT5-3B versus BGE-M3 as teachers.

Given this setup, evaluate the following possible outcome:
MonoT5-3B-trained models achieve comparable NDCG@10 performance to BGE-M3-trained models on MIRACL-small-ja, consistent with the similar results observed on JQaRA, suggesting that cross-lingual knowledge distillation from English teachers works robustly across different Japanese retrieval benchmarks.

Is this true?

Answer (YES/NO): NO